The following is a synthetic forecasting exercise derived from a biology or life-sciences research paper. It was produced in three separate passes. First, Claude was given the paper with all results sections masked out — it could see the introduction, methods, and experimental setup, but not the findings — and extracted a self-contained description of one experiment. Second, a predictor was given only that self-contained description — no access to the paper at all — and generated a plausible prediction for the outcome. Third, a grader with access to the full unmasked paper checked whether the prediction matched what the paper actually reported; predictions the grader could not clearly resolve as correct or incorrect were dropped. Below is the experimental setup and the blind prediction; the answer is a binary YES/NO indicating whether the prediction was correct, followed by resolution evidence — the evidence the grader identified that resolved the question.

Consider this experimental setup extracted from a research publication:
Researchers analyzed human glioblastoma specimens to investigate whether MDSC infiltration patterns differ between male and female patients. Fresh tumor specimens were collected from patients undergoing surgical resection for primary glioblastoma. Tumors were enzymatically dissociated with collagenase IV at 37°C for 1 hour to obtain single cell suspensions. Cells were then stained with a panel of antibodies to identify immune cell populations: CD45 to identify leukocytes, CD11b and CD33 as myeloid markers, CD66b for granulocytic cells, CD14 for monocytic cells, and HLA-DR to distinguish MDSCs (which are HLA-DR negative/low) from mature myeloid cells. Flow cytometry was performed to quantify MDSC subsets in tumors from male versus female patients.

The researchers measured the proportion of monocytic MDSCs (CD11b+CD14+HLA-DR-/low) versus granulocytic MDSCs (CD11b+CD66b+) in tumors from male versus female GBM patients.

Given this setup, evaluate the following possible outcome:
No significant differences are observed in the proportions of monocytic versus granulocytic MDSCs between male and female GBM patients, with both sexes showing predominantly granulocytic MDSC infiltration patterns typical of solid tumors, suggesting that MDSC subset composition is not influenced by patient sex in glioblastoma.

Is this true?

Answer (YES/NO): NO